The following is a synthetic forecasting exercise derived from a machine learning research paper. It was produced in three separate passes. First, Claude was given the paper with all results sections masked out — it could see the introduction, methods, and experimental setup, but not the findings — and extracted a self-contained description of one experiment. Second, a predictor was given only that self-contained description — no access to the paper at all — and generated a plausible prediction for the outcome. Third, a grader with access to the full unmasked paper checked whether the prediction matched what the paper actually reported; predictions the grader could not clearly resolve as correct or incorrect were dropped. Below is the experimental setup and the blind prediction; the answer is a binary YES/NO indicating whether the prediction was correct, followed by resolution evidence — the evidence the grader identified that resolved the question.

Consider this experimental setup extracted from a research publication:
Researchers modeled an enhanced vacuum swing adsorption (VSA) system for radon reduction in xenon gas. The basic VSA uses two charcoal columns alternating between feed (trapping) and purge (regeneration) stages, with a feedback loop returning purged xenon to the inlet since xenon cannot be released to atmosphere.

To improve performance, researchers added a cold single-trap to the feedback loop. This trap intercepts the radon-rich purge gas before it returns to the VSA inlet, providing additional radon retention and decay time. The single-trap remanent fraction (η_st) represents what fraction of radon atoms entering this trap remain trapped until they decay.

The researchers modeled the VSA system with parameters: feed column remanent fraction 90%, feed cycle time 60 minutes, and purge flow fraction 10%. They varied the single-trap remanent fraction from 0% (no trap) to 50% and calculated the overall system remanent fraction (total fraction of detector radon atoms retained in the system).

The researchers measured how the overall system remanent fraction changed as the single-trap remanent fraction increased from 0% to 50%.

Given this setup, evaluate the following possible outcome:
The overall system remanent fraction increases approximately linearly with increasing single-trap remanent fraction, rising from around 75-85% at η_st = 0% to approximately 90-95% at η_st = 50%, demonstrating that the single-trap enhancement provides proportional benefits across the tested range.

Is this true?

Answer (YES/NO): NO